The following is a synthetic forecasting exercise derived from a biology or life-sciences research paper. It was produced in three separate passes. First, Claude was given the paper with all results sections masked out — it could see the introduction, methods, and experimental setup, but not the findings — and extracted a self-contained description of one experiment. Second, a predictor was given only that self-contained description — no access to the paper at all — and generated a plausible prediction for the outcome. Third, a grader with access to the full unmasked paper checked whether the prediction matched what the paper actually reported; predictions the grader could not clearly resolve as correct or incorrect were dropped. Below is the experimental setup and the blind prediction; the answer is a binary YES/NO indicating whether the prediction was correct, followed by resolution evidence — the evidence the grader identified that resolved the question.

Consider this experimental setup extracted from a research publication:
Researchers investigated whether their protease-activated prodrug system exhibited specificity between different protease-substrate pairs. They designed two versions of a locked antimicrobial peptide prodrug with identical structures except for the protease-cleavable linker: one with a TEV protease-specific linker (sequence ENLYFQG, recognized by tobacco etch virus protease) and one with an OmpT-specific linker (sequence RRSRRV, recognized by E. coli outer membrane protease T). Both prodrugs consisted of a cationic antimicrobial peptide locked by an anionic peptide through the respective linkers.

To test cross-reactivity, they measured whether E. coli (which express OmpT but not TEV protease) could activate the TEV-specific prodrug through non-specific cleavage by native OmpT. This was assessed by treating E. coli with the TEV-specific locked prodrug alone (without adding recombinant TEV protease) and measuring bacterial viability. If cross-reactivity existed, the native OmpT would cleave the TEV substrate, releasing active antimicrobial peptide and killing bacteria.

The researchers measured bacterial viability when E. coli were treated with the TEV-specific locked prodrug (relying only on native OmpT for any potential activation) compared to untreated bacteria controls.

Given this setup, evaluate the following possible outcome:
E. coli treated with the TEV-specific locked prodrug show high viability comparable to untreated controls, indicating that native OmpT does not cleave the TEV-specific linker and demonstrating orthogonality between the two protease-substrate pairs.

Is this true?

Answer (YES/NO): YES